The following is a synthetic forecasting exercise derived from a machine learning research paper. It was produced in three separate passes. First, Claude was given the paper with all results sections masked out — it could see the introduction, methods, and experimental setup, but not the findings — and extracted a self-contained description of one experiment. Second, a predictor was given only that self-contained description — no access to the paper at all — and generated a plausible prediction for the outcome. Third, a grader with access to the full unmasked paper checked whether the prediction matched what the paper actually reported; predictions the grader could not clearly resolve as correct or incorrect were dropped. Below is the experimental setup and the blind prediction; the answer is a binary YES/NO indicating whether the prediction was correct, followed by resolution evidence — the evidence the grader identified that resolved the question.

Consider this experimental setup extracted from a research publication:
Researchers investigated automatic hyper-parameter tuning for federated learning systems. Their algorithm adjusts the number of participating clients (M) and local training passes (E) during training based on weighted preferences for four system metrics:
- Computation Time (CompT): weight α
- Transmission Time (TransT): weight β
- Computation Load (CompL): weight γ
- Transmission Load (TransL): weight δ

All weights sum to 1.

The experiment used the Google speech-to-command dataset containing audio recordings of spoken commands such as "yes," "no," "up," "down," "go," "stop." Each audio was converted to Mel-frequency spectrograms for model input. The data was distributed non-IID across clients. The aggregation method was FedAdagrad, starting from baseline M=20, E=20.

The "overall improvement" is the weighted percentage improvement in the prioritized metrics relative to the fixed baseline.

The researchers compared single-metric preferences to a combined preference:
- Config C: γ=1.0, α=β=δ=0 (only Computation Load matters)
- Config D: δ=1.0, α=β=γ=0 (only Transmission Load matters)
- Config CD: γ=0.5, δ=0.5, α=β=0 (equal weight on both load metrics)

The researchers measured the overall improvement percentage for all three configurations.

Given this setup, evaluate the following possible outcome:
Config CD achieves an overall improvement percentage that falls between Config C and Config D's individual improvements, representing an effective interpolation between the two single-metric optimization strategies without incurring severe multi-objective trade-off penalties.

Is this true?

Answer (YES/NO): NO